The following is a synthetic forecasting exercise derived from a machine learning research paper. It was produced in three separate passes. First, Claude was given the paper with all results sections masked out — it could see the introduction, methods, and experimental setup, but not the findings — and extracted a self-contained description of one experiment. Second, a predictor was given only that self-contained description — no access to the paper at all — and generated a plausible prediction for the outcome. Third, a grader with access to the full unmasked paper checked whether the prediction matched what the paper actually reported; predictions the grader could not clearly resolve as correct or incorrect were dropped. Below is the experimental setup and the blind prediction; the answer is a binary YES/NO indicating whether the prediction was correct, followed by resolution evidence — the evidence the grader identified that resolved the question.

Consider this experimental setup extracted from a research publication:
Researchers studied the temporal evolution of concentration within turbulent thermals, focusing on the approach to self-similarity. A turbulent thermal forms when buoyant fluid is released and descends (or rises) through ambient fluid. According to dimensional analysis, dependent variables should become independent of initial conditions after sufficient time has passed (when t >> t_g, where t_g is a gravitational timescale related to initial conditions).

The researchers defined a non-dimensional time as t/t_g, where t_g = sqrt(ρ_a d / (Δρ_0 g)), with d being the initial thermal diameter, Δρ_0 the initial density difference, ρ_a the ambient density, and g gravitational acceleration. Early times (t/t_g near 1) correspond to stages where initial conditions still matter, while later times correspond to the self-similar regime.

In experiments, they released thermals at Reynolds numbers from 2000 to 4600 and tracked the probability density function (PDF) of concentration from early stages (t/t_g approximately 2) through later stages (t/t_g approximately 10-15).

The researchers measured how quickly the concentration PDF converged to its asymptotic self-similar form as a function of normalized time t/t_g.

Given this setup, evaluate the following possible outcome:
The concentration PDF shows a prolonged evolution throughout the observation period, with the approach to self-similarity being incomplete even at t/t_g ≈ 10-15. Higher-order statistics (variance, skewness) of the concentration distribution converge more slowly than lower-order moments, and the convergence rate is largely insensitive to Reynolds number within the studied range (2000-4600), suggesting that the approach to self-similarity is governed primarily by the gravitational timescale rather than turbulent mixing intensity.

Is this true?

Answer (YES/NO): NO